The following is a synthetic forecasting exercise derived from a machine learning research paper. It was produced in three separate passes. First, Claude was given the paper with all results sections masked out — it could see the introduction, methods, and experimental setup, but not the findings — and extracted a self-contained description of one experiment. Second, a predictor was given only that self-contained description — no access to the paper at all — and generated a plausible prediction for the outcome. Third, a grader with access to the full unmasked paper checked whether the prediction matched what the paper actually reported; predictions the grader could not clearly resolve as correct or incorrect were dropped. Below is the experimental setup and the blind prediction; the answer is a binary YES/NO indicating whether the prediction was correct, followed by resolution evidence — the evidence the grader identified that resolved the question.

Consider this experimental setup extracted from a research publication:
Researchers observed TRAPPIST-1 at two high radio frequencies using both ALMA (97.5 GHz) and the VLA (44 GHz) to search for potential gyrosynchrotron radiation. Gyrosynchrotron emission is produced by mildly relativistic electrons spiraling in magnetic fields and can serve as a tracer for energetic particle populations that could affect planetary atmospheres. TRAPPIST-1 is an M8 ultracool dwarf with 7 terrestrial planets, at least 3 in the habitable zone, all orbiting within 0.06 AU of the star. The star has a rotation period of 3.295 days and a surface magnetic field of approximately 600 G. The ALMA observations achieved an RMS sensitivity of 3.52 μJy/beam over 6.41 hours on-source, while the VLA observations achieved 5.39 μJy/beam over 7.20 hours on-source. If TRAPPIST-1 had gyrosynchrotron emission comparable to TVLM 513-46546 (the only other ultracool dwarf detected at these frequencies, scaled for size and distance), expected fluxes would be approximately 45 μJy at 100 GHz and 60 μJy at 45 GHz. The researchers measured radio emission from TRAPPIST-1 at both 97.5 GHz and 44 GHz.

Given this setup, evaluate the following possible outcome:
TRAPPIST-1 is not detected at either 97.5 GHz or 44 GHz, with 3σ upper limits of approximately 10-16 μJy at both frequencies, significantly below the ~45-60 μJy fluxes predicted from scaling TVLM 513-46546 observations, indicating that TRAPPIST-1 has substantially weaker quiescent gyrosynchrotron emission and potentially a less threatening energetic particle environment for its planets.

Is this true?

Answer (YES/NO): YES